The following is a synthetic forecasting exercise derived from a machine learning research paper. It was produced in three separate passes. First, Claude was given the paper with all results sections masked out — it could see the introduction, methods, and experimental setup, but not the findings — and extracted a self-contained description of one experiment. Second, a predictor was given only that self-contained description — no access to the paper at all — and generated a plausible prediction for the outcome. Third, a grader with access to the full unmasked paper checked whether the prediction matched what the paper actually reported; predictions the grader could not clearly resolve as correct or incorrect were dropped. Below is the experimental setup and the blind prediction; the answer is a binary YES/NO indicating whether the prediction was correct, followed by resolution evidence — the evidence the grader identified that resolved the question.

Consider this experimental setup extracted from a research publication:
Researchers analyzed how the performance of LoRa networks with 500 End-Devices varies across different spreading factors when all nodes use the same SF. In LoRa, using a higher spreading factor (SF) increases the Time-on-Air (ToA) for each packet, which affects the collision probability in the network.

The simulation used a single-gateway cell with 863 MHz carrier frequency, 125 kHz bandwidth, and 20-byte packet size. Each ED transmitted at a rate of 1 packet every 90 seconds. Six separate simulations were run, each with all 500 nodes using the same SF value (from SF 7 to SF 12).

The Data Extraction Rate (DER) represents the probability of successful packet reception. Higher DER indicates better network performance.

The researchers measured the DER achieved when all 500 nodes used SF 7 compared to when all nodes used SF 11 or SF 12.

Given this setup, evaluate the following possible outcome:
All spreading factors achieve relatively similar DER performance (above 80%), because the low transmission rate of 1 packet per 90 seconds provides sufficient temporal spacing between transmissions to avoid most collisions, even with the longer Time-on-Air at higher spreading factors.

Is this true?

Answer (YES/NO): NO